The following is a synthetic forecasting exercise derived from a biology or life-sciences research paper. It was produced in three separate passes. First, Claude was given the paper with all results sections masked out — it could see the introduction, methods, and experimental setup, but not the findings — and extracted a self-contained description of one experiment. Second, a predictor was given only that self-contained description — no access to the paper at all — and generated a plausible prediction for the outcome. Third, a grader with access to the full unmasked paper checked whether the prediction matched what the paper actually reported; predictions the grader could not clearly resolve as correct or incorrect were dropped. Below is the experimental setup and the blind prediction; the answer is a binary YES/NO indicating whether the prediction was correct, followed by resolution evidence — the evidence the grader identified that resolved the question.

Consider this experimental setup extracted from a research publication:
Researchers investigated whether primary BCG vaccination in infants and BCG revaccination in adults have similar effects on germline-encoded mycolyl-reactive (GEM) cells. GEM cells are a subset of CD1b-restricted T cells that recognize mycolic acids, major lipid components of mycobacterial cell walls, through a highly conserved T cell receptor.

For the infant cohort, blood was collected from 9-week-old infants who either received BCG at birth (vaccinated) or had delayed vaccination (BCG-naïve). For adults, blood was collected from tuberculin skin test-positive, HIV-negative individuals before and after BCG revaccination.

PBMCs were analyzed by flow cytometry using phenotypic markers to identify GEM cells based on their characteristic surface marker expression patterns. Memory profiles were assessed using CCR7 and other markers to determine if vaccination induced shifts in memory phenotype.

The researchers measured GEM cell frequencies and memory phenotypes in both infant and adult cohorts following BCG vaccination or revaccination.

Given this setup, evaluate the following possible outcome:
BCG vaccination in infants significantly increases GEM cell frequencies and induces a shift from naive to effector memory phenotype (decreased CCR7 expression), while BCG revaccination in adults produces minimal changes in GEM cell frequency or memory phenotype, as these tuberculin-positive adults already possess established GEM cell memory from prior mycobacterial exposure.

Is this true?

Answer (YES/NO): NO